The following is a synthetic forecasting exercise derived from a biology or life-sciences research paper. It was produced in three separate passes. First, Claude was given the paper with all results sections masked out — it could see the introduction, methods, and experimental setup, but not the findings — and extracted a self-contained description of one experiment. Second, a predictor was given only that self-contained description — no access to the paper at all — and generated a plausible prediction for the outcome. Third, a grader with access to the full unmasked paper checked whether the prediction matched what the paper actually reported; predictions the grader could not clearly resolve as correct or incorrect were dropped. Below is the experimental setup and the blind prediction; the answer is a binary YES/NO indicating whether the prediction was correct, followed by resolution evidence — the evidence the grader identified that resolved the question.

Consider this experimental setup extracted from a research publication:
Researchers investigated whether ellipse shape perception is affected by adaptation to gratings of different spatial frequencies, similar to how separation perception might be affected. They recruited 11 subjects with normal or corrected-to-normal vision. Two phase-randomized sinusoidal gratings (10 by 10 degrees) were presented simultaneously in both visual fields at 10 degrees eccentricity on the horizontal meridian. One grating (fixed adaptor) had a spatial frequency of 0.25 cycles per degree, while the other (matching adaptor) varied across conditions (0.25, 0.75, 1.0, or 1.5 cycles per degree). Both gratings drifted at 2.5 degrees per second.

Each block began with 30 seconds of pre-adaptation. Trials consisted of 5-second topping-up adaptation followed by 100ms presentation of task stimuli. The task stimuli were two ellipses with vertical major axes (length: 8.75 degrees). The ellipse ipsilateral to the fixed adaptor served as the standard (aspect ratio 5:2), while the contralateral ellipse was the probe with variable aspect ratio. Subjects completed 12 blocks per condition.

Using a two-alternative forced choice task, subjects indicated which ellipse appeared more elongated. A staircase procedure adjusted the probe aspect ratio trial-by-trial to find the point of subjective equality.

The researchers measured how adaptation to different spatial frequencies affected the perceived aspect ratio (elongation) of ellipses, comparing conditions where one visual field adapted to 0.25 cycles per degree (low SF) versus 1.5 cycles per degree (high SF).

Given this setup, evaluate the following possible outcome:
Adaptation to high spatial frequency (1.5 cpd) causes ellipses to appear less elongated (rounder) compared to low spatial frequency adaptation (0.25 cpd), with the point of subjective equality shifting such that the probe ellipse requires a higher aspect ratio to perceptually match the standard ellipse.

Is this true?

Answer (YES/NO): YES